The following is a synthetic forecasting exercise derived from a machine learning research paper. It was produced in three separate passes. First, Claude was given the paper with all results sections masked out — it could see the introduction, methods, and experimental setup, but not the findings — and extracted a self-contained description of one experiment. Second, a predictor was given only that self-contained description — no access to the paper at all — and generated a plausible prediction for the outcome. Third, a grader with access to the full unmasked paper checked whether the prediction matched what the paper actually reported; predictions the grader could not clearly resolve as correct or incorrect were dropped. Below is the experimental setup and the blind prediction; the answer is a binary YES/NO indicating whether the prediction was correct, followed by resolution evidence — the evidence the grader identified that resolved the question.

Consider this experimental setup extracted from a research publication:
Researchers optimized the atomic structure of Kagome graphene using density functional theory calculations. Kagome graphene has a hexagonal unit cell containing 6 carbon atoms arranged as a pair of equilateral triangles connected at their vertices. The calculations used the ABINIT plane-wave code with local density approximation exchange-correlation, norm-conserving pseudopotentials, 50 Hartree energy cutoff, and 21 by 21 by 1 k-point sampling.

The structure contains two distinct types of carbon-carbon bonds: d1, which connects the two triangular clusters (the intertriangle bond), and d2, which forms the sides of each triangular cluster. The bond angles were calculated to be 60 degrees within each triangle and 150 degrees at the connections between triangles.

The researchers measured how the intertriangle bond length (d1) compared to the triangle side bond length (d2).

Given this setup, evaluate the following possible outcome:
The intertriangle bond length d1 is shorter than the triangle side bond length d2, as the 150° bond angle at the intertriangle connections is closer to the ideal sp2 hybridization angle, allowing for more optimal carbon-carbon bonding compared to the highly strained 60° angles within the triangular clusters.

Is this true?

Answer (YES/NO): YES